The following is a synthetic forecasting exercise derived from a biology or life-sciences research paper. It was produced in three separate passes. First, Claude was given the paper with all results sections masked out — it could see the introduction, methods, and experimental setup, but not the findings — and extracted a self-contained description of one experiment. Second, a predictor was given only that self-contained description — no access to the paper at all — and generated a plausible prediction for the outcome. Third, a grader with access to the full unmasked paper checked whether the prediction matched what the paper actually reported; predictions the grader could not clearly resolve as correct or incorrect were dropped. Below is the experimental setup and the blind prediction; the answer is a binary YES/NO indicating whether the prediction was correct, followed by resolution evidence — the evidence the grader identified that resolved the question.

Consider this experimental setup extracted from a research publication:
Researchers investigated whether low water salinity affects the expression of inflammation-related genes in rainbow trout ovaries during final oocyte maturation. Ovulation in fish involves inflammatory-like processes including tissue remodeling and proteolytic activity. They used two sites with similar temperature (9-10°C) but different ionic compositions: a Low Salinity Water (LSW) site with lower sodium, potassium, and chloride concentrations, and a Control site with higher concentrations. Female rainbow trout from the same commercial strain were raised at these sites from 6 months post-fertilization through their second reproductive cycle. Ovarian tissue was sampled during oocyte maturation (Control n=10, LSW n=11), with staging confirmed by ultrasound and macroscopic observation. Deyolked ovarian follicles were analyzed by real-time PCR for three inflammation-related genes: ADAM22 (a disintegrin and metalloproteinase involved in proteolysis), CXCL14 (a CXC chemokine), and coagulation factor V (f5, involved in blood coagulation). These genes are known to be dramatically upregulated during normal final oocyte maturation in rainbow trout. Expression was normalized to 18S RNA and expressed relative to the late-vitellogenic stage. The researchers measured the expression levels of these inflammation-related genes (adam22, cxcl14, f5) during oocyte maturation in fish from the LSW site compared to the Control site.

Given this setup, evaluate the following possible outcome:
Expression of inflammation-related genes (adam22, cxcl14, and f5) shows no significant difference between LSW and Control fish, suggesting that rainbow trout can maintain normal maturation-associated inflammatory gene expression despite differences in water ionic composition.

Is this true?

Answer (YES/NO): NO